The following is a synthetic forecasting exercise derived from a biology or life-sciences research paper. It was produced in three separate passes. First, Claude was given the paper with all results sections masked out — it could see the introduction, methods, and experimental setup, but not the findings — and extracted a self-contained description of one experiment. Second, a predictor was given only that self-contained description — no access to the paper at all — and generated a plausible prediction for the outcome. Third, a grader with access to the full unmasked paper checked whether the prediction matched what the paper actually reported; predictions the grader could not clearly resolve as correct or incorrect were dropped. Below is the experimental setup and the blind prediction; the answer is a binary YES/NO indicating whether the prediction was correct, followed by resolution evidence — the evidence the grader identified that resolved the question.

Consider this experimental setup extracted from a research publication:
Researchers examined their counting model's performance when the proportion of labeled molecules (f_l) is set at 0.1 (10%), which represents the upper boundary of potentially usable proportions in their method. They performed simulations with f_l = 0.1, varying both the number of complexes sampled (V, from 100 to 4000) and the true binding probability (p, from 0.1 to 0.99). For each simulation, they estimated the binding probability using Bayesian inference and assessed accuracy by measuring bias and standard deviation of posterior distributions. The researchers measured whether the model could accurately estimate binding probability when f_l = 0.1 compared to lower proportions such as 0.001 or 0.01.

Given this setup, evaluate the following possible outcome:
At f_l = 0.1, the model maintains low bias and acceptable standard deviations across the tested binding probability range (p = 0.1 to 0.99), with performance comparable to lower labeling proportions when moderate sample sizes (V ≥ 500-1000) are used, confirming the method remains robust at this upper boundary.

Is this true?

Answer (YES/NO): NO